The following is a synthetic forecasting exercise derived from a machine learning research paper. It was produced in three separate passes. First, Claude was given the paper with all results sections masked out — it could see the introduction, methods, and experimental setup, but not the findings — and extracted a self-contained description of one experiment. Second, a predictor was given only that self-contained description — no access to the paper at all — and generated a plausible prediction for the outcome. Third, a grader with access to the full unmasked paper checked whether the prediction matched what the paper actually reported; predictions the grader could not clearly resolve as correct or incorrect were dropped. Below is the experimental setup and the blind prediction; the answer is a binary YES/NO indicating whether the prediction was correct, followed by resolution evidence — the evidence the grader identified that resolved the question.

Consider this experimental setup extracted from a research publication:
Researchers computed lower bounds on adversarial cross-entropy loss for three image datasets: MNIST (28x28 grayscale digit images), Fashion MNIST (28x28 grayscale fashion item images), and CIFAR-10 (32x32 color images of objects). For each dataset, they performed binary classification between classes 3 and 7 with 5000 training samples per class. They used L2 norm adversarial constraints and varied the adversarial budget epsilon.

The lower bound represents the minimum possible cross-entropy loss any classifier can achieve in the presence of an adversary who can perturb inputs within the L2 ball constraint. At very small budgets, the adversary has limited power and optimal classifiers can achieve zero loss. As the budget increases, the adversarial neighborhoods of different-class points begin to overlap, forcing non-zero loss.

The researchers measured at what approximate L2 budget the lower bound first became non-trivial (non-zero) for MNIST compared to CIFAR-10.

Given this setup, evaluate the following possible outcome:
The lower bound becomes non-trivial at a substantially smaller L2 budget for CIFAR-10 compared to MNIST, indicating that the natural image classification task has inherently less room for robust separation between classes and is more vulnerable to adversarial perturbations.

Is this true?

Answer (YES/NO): NO